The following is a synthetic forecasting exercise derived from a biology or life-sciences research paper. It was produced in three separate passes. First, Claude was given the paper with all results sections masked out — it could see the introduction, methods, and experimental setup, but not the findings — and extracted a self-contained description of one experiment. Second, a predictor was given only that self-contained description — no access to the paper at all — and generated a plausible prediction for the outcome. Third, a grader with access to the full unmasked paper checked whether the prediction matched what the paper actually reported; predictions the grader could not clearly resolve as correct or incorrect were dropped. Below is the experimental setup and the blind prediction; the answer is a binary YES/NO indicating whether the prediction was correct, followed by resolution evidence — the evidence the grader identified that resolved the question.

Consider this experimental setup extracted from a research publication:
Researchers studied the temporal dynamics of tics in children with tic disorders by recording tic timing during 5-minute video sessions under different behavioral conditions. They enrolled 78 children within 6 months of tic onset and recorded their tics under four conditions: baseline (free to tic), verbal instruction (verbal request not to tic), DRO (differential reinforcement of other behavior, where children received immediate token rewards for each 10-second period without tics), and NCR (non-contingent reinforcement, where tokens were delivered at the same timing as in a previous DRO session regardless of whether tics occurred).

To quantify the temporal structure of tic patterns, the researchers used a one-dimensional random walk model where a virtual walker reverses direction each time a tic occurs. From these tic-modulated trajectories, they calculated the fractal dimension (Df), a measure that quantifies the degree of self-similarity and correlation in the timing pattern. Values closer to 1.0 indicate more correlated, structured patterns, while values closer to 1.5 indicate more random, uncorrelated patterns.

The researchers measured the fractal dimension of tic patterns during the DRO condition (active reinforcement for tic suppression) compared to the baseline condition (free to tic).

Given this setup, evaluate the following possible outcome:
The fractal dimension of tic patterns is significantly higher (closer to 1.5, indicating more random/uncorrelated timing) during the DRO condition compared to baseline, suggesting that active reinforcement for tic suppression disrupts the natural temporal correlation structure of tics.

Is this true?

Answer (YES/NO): YES